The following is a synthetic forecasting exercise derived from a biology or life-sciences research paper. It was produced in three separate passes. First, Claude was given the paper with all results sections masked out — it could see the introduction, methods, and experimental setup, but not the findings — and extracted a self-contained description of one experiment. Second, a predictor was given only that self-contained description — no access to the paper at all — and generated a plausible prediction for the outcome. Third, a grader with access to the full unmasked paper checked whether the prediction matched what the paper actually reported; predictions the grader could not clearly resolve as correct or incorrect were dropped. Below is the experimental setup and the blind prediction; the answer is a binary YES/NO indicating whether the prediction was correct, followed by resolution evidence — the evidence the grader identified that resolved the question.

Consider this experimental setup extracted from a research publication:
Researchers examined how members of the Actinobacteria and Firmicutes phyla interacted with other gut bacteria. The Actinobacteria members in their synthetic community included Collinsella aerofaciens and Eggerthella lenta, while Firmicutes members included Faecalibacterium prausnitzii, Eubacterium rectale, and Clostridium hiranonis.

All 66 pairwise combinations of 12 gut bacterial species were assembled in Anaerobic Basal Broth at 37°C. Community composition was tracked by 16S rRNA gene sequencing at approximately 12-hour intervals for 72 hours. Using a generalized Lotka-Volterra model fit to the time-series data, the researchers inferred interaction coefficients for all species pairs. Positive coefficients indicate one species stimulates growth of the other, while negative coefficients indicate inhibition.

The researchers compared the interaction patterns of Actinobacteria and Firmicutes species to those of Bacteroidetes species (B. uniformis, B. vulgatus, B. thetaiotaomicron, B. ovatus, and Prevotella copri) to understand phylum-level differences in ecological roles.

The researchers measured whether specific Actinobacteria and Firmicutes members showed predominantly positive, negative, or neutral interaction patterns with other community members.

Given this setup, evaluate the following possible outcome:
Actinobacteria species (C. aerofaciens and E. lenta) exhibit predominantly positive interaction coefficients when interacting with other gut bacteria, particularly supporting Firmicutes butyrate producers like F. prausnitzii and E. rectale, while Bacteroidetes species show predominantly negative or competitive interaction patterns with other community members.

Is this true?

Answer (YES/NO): NO